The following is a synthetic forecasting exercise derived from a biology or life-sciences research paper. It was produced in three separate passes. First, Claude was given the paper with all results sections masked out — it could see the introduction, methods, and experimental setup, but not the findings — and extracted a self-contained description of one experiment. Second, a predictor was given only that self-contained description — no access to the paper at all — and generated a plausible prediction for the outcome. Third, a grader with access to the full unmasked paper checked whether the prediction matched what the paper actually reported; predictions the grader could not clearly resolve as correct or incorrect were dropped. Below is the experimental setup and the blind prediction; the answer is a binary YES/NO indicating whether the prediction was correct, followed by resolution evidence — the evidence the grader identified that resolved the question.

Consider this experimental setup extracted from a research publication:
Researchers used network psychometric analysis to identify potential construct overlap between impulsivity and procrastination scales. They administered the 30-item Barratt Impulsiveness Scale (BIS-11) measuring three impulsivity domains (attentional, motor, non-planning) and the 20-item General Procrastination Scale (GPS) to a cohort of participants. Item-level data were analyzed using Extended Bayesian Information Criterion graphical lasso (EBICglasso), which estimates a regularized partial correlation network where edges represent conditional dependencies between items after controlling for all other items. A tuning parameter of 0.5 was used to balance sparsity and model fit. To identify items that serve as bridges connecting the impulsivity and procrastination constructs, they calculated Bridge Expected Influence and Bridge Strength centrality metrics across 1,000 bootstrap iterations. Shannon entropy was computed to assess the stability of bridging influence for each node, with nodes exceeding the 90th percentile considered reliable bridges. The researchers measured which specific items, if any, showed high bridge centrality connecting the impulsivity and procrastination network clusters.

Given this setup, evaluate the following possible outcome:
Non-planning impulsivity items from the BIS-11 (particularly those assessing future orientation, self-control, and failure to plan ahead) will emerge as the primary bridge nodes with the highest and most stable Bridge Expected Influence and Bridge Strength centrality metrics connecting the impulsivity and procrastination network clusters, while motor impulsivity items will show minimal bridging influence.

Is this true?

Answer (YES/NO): NO